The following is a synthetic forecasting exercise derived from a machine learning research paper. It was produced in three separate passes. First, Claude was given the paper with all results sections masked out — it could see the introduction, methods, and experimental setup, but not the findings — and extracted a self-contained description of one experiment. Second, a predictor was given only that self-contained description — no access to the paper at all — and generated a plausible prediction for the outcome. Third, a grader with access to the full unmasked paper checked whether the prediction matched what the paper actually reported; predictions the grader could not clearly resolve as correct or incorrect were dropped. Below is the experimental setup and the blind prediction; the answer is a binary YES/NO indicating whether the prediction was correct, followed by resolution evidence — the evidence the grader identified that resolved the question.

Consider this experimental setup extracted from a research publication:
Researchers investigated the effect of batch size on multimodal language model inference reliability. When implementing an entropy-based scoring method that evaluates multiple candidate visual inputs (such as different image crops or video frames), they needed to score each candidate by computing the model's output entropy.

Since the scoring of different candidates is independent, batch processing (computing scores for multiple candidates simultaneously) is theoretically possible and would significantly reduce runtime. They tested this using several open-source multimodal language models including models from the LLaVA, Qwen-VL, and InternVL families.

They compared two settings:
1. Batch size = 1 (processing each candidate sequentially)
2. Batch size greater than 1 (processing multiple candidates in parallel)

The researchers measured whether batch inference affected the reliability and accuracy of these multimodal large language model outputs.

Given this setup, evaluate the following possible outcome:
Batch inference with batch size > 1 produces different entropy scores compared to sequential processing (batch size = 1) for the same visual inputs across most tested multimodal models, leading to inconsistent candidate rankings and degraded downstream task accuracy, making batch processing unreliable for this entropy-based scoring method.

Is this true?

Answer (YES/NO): YES